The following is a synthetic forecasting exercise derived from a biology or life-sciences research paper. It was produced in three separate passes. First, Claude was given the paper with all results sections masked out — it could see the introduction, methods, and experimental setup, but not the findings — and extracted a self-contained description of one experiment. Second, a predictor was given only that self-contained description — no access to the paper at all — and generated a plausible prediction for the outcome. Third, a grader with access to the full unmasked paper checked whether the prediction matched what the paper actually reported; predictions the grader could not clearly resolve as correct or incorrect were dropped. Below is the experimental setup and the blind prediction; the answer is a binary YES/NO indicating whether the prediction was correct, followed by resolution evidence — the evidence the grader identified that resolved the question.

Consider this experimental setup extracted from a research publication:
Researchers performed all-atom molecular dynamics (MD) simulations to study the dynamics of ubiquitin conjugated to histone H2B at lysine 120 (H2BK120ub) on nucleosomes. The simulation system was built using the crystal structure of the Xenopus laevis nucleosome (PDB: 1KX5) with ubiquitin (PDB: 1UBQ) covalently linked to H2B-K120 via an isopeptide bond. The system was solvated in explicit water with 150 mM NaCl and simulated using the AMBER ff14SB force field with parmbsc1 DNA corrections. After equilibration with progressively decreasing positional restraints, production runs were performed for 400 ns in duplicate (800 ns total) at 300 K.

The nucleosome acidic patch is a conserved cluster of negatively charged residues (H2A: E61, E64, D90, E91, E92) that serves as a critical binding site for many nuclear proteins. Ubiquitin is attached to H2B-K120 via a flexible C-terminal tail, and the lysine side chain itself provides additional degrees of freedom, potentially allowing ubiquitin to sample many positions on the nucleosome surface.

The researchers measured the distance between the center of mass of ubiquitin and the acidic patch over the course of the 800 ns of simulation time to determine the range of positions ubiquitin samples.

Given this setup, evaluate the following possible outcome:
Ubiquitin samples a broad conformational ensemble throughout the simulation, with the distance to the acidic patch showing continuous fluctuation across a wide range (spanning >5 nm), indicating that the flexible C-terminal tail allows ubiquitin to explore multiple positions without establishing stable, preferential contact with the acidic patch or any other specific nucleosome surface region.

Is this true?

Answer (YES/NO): NO